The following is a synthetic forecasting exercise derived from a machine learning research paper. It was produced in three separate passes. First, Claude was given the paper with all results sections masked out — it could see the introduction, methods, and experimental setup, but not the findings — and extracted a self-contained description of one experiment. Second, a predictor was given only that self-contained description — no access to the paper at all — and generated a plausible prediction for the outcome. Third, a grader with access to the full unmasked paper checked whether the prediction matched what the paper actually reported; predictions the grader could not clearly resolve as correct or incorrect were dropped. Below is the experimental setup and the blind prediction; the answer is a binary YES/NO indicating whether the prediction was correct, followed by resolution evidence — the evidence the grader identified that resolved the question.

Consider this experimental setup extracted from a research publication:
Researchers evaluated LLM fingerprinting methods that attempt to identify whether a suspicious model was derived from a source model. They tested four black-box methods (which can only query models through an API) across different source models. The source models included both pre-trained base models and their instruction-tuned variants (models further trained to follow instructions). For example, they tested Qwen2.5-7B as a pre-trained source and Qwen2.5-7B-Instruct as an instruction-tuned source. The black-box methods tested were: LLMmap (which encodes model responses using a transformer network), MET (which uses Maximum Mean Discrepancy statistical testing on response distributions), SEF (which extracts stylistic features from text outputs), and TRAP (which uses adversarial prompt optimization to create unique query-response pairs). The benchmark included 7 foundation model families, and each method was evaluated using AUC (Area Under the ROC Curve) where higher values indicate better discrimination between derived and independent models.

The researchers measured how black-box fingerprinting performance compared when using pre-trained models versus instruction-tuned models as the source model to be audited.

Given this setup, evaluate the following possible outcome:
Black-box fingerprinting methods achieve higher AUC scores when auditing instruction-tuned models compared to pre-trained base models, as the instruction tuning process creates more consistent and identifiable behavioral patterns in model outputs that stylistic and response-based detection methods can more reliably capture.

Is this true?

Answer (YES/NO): YES